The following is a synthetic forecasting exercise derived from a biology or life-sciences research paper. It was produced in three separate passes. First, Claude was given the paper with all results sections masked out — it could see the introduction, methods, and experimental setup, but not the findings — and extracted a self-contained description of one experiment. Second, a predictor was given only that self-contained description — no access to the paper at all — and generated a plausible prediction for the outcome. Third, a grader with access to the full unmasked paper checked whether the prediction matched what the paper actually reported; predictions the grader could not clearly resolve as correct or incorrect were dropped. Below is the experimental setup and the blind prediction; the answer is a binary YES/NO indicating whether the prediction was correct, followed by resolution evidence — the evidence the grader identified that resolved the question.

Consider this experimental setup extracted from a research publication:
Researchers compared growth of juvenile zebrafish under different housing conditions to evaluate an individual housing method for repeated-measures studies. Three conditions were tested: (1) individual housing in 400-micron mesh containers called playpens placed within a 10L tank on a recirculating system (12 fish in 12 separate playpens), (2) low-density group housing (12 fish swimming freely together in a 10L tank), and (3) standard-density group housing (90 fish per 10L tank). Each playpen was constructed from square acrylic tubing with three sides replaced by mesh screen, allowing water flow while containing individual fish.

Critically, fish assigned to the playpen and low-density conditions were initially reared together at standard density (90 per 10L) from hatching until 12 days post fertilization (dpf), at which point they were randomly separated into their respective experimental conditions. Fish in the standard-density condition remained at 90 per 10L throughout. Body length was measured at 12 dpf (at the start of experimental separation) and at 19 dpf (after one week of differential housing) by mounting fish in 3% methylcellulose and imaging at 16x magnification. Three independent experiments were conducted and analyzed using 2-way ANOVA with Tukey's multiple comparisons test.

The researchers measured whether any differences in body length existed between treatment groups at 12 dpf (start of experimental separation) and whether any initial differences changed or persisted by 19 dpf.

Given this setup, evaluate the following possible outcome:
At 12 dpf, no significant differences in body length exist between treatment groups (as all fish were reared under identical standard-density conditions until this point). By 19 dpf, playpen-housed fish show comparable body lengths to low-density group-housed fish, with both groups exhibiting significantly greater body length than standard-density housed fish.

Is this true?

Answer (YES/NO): NO